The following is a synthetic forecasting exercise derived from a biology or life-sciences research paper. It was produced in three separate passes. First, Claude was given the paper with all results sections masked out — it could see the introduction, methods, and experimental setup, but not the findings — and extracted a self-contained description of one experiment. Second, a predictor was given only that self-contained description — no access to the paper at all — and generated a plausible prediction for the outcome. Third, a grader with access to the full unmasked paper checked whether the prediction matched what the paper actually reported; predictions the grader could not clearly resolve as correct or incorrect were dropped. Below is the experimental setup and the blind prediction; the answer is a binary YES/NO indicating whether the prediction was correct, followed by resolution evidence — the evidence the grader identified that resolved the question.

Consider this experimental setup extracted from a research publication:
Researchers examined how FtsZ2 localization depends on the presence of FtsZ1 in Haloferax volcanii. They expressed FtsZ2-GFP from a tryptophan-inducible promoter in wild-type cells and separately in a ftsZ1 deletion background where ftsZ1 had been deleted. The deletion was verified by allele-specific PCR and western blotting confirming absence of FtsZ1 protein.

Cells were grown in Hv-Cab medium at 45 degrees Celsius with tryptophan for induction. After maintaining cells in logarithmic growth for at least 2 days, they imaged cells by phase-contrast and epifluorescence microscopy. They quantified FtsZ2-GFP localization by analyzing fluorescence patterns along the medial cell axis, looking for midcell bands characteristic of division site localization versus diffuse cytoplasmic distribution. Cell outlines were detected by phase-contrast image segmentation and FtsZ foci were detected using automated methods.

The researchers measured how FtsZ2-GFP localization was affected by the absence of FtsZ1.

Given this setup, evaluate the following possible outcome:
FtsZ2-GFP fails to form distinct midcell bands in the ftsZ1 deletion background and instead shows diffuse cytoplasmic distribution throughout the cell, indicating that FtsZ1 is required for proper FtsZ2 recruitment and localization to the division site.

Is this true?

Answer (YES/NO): NO